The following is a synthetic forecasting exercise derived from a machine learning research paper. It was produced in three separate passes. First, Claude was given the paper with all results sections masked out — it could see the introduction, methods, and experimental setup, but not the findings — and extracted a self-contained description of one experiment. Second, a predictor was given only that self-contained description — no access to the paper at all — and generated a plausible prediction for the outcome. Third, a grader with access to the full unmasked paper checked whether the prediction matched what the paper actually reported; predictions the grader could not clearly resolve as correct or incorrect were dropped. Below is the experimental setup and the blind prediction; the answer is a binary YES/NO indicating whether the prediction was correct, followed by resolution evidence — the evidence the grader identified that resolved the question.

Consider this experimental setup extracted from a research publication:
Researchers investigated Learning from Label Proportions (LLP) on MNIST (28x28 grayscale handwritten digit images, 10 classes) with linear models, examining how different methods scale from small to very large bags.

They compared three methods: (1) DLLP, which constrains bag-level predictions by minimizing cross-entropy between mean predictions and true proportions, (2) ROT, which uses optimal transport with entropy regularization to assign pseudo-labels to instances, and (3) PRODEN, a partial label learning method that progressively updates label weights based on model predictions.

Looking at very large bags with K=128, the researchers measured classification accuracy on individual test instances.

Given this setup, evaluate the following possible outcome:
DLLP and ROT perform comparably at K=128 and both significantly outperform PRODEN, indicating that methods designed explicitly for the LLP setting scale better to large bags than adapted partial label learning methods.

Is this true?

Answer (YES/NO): NO